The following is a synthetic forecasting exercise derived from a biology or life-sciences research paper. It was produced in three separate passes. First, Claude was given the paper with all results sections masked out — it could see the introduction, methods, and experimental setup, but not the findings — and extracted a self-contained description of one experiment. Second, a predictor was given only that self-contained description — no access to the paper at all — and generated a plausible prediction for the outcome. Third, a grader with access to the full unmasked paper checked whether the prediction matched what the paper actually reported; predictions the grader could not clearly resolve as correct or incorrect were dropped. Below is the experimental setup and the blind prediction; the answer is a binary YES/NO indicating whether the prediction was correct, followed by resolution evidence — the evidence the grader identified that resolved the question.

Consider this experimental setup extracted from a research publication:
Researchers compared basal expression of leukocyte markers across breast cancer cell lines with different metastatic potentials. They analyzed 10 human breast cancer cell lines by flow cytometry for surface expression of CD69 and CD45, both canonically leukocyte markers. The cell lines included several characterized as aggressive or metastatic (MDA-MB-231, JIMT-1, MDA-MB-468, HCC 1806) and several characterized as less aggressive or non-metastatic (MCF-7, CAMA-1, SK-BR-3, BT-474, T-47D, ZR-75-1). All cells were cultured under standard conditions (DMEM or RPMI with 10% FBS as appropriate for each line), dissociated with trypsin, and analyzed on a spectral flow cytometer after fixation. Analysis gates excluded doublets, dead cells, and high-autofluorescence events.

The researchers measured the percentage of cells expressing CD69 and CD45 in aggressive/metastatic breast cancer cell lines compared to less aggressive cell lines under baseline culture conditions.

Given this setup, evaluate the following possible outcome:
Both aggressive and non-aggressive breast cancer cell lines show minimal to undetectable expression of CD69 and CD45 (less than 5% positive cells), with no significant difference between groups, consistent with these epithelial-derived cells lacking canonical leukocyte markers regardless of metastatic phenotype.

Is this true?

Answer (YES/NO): NO